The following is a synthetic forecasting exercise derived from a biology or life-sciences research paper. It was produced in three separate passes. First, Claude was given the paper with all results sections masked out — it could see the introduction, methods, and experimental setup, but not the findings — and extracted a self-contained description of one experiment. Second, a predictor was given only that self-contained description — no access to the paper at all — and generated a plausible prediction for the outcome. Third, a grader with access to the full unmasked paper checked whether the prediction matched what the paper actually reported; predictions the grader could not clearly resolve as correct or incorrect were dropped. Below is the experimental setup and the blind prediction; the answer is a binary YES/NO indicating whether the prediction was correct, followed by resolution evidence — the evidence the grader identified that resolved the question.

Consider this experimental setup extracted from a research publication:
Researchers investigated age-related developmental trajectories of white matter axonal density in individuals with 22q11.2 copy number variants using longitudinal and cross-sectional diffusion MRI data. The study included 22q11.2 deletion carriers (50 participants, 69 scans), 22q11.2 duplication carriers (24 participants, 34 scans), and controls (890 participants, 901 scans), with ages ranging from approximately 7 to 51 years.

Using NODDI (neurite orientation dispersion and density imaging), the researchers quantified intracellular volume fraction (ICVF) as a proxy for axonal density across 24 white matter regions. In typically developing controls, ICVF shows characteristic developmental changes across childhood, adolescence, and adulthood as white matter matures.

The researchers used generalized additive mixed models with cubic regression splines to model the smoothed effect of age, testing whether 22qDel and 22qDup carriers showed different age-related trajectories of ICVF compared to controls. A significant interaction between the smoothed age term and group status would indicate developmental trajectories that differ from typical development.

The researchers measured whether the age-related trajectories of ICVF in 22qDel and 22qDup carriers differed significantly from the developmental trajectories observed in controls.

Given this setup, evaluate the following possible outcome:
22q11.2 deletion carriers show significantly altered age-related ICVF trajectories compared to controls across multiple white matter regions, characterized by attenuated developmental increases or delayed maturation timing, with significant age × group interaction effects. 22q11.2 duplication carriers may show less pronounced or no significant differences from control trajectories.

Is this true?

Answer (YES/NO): NO